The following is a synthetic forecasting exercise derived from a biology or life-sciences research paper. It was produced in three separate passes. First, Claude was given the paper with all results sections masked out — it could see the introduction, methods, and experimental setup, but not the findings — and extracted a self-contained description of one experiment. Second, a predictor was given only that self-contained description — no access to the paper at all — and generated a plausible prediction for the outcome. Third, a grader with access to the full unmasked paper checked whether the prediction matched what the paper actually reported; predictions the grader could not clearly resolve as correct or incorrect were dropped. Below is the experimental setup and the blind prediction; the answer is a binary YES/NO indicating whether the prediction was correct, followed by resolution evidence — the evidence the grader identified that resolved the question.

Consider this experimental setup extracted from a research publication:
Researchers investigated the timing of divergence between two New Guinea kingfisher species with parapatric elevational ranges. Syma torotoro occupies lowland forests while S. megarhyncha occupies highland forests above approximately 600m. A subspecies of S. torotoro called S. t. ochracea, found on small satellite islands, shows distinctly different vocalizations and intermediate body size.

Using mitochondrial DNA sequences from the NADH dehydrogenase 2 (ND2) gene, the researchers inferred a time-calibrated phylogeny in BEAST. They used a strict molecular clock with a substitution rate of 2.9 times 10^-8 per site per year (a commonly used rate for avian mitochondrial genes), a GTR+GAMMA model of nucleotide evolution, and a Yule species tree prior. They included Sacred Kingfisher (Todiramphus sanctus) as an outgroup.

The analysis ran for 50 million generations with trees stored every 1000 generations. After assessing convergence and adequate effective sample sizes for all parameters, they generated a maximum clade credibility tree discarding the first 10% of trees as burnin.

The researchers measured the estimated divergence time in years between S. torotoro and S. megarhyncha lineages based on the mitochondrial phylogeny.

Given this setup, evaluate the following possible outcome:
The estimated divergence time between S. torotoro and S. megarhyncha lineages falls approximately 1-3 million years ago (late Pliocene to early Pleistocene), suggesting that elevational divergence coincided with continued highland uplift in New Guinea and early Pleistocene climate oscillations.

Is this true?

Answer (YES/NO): NO